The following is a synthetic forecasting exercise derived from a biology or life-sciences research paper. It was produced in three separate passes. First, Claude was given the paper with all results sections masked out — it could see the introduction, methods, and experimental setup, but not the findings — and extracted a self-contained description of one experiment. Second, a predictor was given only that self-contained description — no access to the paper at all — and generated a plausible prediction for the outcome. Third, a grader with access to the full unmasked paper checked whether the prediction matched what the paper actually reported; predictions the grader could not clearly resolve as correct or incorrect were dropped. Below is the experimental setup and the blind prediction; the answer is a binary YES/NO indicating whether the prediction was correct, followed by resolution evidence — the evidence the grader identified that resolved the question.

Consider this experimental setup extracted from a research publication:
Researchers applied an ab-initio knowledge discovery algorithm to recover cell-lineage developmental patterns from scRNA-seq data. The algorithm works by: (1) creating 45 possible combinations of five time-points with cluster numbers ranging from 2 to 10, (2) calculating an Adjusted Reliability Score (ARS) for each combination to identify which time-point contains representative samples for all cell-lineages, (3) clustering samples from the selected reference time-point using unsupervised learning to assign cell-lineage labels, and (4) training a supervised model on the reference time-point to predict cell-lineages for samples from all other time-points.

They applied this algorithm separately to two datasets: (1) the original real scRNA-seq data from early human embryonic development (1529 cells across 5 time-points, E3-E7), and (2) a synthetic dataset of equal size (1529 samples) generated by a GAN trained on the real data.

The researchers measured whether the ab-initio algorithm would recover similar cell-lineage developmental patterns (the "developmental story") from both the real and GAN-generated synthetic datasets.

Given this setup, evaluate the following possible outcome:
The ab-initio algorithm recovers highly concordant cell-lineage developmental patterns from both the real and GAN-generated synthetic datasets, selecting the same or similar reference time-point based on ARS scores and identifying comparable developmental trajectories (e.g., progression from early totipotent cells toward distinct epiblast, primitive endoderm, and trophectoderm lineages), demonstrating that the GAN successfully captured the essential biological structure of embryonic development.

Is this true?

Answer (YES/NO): YES